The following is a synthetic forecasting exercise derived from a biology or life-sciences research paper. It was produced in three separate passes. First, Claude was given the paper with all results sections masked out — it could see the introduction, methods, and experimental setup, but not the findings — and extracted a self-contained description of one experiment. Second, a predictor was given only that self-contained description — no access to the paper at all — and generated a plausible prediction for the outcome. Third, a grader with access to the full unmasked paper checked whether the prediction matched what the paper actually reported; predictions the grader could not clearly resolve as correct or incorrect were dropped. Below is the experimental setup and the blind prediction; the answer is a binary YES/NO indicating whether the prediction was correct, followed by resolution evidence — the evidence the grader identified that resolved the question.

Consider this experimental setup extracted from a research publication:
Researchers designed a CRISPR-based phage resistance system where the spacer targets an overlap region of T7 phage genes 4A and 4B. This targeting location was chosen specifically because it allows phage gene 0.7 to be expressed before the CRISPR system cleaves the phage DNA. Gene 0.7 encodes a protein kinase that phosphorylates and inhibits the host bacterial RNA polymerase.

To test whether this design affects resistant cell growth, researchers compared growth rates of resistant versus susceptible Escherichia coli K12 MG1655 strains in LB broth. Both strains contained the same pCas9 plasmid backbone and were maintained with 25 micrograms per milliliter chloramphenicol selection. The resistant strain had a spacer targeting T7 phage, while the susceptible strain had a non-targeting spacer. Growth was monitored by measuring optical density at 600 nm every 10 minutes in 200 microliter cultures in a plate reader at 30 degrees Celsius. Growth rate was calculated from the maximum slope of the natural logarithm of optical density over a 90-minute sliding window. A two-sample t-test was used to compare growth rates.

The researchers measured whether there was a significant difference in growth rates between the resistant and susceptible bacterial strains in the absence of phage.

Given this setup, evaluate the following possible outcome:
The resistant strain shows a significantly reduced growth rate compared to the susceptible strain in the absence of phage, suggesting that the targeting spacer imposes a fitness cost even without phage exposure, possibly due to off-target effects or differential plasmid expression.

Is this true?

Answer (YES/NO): NO